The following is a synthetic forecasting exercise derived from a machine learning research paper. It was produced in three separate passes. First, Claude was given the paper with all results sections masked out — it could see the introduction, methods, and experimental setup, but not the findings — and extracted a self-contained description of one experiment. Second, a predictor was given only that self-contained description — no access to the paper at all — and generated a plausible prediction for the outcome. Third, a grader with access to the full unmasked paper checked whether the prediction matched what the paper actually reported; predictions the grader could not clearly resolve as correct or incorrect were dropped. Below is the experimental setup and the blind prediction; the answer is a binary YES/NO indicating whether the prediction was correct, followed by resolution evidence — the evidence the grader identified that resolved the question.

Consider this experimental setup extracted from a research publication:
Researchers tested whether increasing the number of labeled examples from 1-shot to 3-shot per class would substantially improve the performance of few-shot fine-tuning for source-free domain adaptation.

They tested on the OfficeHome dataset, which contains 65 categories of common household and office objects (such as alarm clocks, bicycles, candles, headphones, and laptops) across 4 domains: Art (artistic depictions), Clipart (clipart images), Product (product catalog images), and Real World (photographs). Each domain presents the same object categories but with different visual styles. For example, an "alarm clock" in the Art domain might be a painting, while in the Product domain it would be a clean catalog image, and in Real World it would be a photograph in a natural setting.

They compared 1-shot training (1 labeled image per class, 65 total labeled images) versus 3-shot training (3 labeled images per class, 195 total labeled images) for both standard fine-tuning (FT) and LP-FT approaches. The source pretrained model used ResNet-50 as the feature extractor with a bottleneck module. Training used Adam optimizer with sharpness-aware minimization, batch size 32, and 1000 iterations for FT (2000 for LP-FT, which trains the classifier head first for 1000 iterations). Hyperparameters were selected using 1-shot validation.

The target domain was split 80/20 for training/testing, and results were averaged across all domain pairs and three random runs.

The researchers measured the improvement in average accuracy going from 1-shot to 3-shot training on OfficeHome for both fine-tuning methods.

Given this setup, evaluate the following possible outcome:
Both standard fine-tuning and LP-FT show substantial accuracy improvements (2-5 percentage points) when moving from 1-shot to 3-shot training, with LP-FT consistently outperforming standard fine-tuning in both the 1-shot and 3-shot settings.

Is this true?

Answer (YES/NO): NO